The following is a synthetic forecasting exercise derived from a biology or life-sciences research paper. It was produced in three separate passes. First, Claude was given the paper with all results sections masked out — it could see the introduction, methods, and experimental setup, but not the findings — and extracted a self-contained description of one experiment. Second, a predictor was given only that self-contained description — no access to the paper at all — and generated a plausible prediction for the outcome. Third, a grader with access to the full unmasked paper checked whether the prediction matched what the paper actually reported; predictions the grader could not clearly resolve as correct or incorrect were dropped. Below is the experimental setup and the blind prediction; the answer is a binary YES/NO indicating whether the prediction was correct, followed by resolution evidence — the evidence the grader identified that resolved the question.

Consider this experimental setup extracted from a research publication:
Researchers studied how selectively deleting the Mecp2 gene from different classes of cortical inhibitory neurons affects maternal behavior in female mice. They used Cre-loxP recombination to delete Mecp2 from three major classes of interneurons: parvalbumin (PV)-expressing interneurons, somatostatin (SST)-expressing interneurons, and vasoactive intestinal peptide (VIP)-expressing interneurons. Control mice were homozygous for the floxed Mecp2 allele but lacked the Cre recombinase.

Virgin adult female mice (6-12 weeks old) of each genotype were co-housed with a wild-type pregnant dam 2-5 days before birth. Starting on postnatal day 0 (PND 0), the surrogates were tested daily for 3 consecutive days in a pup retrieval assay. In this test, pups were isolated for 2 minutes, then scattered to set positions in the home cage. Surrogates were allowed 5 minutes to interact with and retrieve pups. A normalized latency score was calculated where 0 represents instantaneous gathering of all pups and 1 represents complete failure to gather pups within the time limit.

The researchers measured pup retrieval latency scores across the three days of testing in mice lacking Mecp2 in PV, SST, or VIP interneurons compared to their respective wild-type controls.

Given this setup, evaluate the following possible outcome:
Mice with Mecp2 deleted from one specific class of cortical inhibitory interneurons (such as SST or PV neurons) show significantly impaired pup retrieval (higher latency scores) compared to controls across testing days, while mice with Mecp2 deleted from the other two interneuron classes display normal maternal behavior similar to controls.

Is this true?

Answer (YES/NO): NO